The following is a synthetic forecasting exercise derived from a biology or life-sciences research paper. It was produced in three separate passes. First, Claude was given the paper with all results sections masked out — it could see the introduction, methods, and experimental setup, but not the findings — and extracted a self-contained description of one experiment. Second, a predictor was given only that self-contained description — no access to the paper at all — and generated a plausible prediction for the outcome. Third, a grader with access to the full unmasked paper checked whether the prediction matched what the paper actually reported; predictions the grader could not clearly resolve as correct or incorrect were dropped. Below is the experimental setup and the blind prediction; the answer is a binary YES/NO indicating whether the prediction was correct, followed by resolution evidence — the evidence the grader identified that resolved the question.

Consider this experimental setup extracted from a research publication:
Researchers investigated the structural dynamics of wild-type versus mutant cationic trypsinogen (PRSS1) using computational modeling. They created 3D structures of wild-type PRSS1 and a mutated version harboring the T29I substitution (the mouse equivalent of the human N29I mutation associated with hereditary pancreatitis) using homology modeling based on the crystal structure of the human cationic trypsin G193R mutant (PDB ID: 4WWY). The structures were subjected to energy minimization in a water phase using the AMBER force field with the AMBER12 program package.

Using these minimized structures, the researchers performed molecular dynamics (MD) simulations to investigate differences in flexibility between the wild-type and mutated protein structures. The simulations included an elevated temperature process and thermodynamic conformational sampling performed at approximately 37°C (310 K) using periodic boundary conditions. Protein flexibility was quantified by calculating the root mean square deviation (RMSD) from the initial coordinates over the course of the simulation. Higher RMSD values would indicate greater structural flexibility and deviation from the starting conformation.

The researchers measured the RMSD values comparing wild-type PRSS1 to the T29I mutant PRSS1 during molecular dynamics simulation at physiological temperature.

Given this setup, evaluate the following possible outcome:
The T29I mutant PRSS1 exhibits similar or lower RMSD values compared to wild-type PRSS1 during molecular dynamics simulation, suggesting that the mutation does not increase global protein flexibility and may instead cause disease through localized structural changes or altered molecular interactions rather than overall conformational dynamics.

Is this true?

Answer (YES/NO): NO